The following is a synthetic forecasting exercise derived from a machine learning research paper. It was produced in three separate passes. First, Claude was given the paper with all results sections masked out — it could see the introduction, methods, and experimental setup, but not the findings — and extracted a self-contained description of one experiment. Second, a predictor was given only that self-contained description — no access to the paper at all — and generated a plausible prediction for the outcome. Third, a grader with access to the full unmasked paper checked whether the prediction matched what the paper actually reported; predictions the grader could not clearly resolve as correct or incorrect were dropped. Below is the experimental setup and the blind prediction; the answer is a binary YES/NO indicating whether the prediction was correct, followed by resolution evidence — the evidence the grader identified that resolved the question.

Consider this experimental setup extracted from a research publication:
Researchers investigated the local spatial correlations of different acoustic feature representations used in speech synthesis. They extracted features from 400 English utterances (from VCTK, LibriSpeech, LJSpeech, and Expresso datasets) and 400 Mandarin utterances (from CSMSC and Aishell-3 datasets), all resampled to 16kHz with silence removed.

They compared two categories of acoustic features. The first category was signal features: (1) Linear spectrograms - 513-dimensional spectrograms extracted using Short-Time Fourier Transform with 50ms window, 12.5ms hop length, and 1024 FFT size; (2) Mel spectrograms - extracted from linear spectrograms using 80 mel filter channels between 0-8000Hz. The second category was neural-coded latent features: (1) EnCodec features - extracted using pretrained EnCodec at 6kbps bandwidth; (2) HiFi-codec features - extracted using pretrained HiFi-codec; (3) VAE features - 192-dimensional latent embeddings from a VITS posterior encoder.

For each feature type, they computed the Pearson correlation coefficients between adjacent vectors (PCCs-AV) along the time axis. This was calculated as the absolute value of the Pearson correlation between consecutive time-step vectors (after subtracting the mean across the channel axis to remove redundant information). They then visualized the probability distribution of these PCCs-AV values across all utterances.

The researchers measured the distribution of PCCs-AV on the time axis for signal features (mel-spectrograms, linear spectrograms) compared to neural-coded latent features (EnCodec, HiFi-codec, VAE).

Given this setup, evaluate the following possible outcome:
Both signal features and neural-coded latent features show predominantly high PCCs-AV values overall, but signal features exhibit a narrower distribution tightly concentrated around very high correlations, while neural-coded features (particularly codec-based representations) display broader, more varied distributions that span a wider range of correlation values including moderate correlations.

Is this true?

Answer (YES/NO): NO